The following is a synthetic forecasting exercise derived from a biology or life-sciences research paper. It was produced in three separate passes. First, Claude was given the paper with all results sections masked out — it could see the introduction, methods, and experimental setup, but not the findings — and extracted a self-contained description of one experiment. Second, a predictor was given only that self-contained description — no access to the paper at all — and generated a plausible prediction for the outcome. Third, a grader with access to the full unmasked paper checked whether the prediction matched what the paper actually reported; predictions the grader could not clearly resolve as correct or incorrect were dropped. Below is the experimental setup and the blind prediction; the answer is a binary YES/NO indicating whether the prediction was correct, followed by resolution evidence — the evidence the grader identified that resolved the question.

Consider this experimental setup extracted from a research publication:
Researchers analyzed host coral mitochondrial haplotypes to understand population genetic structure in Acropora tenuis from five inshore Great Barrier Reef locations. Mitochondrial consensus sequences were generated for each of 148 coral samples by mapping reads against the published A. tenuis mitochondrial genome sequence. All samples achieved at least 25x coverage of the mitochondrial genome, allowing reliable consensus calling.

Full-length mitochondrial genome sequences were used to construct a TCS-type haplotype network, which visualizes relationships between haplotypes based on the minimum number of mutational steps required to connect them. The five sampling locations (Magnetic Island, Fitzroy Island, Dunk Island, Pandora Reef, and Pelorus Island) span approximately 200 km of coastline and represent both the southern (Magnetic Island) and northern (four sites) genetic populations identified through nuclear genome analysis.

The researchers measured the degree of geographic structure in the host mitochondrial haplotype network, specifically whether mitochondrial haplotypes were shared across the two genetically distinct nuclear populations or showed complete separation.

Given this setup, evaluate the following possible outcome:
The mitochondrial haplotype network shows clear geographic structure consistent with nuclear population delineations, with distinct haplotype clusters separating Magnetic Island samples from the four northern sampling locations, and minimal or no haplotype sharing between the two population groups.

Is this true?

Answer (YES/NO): NO